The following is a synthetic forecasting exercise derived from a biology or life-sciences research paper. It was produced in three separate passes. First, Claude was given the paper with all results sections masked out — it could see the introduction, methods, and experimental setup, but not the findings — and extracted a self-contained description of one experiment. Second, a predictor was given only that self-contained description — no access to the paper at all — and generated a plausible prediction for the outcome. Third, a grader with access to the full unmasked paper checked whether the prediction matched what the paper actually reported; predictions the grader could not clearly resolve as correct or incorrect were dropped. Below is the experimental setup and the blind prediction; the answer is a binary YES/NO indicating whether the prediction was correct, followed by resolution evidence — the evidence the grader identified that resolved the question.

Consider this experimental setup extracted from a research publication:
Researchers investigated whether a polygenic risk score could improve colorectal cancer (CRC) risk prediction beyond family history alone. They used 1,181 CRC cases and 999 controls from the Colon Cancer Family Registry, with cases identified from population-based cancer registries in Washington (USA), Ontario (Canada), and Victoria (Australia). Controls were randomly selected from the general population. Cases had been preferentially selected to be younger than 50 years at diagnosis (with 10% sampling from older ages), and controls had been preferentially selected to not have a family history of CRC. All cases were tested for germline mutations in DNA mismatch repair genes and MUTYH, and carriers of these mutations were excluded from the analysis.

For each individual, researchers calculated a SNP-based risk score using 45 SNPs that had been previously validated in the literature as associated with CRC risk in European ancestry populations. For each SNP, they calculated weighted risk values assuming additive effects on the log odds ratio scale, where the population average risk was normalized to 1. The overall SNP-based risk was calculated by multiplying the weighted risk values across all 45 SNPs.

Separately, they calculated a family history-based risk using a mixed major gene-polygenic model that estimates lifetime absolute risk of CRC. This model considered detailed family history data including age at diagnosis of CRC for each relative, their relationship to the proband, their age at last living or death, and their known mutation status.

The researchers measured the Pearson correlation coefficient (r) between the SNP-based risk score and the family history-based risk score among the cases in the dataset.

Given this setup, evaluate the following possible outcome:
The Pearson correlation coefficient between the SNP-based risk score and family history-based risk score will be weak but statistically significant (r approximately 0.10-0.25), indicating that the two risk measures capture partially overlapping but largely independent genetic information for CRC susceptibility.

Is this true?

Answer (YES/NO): NO